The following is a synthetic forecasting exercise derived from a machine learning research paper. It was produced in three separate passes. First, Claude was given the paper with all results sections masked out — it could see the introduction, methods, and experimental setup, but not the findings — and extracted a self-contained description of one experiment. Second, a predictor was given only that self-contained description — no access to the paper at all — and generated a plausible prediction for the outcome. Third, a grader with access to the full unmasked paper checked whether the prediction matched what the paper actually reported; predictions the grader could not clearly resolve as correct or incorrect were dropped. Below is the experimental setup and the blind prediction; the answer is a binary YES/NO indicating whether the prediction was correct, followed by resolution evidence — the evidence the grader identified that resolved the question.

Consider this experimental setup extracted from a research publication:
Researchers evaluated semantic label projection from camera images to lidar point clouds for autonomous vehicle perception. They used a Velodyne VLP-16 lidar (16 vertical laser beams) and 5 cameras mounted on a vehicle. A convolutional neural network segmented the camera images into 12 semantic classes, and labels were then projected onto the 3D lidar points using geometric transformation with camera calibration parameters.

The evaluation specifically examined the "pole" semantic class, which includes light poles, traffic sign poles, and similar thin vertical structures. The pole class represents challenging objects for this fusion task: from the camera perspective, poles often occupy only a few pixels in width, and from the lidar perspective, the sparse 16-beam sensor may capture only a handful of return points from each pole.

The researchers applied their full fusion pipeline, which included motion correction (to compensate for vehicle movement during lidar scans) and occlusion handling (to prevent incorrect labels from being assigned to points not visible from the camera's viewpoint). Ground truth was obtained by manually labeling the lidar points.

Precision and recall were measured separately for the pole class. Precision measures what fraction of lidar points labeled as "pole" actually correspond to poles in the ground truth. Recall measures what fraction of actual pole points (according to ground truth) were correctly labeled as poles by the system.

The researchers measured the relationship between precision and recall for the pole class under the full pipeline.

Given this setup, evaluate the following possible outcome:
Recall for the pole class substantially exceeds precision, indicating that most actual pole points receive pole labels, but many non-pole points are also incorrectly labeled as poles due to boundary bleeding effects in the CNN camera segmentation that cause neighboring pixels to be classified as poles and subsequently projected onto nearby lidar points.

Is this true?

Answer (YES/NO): NO